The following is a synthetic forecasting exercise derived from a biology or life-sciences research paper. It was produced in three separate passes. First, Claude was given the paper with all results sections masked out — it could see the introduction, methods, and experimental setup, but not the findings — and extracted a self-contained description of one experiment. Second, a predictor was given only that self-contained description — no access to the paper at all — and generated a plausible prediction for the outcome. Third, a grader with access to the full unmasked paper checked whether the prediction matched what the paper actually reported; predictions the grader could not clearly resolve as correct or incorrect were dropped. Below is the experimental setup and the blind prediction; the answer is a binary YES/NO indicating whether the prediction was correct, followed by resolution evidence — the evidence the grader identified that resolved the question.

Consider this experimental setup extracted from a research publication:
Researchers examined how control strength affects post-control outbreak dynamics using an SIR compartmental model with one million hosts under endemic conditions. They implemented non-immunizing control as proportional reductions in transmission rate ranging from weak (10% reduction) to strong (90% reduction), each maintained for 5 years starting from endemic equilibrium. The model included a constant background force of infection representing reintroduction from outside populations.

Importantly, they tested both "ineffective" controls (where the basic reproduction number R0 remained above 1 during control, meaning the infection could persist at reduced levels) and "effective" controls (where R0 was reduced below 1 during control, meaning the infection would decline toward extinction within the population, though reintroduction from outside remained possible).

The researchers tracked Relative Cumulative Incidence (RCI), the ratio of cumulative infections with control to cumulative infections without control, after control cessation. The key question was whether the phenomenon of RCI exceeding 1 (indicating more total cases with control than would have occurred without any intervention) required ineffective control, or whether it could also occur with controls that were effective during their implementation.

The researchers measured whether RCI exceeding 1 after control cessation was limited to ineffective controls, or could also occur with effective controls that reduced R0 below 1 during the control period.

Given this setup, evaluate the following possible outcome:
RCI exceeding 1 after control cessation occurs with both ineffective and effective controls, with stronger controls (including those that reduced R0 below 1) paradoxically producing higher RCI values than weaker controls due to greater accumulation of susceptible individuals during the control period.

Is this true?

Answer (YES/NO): NO